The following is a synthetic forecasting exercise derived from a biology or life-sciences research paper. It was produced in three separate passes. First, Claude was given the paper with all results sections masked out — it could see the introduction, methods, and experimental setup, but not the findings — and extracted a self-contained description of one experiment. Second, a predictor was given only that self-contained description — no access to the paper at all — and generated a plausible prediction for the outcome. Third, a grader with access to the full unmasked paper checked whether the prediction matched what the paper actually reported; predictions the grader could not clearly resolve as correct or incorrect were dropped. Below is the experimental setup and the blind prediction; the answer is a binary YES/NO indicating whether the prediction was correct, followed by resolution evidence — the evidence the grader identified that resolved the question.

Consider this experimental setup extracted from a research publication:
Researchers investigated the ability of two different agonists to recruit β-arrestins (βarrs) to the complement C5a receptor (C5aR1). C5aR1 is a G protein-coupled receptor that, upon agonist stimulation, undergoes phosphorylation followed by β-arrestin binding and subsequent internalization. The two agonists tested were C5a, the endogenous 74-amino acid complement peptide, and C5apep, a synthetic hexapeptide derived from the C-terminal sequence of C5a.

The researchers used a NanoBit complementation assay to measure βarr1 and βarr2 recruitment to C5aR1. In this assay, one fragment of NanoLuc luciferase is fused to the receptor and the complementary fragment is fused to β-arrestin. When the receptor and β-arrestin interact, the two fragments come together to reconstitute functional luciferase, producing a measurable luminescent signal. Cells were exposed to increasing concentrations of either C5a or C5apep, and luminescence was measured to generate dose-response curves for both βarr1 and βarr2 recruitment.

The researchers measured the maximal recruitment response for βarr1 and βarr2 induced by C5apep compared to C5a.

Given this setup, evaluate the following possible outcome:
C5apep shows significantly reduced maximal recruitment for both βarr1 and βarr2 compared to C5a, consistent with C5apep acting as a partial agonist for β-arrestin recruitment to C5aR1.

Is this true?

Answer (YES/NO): YES